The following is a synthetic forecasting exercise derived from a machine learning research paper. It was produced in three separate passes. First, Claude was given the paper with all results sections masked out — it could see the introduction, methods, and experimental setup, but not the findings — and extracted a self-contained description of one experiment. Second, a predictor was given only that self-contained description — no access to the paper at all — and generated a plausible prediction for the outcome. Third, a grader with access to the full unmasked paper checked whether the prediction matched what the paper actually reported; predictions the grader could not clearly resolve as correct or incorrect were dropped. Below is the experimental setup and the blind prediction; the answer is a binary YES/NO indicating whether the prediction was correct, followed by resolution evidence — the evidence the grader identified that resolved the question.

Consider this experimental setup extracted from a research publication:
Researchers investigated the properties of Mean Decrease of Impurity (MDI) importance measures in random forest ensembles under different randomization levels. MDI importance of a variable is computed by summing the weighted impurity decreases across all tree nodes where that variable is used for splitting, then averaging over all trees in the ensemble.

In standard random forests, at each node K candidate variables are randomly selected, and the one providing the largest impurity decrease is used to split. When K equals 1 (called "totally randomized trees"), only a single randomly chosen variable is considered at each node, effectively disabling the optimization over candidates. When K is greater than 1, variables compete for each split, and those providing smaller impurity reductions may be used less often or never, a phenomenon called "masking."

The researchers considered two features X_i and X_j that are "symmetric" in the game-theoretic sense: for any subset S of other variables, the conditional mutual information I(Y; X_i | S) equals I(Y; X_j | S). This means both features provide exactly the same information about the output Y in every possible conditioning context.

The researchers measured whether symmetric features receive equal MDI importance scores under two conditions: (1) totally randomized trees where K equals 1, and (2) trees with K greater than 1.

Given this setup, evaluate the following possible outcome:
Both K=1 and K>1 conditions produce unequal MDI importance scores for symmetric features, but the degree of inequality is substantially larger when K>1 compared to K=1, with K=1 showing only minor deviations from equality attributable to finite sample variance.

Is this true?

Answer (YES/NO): NO